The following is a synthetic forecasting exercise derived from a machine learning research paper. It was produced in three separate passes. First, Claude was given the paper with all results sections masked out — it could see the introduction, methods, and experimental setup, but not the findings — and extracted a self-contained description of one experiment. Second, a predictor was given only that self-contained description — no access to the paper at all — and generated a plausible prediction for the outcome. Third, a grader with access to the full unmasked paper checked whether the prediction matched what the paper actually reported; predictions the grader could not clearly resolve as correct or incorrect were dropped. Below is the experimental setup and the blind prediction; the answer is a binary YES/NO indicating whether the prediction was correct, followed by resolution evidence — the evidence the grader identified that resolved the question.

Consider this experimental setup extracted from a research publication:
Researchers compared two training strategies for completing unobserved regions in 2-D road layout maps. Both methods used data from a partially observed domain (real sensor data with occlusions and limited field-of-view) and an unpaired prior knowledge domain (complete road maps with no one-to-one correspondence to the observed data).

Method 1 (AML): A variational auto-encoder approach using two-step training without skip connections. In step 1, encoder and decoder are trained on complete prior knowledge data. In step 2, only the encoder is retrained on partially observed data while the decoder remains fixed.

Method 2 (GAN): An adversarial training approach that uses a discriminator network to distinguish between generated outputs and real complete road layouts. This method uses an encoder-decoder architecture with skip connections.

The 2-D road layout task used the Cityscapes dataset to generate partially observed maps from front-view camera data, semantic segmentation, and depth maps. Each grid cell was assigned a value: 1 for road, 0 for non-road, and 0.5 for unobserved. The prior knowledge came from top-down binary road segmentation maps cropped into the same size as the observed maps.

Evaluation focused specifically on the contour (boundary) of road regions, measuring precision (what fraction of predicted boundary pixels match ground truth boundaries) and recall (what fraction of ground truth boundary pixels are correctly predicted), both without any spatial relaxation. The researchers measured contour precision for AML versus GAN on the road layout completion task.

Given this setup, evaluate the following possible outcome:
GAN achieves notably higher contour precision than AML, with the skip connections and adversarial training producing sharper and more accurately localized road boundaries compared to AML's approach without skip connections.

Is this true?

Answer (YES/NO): YES